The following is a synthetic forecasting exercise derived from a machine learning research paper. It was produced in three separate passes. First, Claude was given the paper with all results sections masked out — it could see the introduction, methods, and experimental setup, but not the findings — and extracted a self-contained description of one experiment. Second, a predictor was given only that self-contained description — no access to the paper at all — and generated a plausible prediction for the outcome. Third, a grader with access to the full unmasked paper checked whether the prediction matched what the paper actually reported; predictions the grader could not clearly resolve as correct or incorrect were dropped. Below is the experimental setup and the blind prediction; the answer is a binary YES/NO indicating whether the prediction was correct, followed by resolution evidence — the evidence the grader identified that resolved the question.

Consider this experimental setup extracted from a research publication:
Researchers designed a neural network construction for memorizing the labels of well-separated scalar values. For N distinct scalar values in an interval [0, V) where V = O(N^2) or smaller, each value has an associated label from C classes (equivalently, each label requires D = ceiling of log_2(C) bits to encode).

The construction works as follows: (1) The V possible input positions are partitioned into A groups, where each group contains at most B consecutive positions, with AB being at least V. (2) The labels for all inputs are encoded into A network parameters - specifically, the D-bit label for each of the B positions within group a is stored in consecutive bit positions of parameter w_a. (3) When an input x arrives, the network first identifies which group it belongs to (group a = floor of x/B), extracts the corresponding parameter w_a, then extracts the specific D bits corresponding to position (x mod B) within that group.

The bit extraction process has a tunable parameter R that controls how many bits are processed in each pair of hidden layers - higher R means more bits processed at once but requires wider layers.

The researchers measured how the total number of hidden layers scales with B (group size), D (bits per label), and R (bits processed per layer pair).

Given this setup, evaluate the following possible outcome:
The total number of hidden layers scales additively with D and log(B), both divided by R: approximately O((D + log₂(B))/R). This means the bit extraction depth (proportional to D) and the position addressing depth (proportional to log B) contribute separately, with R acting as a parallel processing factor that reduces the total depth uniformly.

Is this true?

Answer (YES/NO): NO